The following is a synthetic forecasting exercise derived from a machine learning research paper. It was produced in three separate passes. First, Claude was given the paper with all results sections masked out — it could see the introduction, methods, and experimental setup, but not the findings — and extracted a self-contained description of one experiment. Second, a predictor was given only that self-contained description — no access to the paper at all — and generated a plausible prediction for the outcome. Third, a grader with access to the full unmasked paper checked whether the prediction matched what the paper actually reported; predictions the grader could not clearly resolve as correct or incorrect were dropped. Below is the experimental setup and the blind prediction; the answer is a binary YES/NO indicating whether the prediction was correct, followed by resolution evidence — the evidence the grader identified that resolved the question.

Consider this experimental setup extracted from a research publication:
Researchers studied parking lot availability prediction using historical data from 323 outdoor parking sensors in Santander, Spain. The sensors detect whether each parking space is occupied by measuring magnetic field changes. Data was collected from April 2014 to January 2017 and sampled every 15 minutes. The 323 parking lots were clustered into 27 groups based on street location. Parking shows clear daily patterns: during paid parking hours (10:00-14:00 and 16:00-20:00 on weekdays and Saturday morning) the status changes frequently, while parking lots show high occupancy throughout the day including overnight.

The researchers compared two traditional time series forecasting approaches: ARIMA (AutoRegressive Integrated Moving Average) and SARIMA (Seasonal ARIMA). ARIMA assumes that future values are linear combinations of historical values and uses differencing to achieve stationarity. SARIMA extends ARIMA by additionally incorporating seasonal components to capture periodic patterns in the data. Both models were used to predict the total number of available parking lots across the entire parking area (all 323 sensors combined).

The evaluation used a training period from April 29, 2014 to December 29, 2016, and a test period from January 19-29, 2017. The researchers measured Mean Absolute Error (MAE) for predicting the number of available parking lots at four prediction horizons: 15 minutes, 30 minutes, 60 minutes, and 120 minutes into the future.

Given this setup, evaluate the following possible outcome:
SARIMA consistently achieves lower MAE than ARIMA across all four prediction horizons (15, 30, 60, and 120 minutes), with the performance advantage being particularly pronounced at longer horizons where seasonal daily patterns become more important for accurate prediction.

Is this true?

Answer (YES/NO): NO